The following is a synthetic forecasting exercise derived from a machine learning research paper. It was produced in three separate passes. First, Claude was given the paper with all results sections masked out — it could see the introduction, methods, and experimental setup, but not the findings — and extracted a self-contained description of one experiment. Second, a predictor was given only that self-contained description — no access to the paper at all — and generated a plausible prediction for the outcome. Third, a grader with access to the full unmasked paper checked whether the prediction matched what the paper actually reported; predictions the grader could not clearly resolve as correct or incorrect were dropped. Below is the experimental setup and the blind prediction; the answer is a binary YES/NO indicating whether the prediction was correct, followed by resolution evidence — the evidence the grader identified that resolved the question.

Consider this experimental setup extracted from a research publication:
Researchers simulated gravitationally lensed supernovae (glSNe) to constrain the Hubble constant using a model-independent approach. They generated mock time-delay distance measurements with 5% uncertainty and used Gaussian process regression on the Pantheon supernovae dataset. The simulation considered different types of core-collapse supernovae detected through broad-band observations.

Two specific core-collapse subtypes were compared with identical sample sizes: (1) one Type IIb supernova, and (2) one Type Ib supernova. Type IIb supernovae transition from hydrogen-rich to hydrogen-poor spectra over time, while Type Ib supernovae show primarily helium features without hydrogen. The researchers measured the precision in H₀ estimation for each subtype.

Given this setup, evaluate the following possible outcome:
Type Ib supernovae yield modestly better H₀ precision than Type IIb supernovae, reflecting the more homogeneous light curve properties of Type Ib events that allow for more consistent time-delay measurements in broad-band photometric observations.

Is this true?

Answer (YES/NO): NO